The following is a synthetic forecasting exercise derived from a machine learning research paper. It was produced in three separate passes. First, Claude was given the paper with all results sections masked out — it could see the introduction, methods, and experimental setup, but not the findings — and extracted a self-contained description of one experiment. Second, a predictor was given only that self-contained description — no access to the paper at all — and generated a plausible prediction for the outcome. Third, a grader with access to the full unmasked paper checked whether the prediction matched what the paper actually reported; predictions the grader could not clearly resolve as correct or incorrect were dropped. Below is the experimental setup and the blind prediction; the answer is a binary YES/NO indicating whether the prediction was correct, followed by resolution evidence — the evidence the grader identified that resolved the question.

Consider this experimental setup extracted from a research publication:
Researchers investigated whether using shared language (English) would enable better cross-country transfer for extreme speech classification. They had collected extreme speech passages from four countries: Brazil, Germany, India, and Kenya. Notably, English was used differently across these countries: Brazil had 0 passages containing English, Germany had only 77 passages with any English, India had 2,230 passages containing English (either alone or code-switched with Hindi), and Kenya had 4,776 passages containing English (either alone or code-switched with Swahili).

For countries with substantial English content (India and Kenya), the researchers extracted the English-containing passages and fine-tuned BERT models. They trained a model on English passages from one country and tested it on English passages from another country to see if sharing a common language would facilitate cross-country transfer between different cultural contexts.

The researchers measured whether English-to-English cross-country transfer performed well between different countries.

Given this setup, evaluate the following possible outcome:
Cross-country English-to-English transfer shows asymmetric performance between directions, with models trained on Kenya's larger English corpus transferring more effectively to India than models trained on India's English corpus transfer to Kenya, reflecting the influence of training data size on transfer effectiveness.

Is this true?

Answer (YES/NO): NO